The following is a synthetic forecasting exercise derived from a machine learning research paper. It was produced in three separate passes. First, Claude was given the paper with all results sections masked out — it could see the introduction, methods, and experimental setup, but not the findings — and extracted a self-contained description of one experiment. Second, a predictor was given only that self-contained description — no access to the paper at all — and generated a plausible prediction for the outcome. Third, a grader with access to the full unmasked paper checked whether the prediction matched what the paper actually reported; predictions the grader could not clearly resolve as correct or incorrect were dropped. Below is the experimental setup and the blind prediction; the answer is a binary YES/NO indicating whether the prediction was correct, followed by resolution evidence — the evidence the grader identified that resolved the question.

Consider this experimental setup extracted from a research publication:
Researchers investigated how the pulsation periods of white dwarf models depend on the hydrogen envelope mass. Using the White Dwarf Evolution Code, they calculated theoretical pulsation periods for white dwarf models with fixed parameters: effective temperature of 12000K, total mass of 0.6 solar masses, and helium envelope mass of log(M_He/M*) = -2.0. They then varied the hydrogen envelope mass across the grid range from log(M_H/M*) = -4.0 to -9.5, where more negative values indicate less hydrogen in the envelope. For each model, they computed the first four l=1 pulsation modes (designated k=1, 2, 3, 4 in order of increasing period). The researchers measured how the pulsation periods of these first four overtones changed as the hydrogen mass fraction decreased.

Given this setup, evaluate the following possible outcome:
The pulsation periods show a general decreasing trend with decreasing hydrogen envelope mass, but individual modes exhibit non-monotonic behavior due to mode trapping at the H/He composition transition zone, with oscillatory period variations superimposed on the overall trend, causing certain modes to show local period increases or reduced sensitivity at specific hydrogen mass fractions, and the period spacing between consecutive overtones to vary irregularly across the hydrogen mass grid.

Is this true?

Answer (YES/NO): NO